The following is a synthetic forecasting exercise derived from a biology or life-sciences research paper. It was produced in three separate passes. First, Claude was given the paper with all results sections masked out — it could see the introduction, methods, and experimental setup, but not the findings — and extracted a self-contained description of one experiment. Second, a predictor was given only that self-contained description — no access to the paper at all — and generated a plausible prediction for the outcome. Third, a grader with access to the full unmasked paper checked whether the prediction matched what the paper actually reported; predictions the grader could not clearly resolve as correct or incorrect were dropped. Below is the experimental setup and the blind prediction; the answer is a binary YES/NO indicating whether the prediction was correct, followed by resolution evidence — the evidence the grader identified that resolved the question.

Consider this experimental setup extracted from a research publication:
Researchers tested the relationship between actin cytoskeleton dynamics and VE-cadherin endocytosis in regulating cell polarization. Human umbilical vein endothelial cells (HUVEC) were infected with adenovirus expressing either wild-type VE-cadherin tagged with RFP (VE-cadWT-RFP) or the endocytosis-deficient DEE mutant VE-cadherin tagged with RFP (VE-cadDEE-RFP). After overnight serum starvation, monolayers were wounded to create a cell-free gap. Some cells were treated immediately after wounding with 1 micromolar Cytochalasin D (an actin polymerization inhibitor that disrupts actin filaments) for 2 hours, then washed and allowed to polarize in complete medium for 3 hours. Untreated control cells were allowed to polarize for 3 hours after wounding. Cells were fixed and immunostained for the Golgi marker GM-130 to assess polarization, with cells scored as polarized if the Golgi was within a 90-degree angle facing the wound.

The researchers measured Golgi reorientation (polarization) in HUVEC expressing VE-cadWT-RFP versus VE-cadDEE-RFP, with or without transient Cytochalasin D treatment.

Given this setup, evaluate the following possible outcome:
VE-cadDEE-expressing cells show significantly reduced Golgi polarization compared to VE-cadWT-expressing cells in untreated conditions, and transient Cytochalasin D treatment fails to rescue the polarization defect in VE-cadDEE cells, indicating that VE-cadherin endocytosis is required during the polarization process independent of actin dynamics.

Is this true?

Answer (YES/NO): NO